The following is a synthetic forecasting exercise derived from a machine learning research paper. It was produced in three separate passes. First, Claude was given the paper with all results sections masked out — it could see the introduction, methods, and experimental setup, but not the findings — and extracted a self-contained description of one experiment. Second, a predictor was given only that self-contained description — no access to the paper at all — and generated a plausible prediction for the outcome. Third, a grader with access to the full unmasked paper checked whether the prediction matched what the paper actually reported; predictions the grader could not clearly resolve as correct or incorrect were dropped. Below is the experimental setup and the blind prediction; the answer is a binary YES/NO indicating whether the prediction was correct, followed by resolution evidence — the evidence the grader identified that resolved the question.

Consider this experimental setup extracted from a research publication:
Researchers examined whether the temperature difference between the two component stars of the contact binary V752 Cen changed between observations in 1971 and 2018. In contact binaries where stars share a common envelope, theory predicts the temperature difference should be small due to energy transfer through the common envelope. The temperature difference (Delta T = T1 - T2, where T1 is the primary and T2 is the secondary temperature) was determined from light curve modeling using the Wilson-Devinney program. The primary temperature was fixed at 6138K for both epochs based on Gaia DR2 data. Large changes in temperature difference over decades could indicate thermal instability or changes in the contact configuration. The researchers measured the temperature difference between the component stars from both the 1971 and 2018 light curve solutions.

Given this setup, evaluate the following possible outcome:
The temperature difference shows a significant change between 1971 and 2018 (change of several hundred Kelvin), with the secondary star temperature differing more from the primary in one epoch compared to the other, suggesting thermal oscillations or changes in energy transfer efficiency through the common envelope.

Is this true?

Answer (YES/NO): NO